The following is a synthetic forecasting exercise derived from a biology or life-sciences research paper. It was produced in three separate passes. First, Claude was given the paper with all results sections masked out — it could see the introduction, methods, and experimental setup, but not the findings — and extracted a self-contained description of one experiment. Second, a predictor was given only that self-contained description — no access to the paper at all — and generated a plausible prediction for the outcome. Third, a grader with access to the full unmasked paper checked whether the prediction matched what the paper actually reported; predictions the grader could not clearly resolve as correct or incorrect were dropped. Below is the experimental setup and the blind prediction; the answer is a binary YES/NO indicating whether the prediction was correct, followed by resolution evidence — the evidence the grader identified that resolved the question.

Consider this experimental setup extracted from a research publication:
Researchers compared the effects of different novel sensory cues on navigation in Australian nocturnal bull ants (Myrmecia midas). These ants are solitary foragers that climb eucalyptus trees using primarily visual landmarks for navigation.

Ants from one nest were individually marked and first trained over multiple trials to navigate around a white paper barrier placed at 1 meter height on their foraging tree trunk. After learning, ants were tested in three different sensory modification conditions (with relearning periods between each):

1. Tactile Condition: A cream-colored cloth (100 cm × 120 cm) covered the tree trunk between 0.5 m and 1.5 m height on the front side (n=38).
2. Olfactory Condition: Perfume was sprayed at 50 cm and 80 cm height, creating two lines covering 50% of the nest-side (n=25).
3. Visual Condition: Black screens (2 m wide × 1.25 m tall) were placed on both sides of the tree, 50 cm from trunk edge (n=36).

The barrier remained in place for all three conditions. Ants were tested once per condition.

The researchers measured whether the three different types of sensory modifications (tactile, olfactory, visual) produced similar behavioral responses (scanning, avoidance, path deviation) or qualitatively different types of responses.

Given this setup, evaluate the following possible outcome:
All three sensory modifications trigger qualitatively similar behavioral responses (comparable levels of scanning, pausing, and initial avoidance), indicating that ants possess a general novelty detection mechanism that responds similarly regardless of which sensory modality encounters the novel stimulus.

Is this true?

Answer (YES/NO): NO